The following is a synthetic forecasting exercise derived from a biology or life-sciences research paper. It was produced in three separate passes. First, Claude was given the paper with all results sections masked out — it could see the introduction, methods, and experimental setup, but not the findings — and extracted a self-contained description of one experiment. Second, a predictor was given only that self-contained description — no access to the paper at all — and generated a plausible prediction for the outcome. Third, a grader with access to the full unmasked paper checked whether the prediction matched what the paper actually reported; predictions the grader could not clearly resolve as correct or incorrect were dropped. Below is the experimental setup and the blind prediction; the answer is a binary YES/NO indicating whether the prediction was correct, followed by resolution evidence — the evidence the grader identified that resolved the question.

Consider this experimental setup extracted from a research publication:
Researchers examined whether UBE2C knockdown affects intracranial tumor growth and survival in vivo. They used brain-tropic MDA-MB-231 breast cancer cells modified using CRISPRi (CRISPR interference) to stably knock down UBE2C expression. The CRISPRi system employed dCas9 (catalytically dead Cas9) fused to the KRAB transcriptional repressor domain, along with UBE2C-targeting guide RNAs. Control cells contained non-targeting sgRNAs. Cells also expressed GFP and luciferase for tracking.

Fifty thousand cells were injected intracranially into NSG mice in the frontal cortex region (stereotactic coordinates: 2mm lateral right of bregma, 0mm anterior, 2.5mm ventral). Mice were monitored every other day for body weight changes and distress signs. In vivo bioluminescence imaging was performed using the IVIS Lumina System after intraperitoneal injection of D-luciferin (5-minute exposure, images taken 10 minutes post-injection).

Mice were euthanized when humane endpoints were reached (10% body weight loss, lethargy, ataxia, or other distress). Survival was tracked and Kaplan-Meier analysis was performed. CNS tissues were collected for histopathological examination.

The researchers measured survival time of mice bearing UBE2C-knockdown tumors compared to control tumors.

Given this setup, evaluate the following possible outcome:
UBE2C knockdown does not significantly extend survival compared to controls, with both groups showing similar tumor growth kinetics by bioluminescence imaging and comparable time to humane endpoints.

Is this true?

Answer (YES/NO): YES